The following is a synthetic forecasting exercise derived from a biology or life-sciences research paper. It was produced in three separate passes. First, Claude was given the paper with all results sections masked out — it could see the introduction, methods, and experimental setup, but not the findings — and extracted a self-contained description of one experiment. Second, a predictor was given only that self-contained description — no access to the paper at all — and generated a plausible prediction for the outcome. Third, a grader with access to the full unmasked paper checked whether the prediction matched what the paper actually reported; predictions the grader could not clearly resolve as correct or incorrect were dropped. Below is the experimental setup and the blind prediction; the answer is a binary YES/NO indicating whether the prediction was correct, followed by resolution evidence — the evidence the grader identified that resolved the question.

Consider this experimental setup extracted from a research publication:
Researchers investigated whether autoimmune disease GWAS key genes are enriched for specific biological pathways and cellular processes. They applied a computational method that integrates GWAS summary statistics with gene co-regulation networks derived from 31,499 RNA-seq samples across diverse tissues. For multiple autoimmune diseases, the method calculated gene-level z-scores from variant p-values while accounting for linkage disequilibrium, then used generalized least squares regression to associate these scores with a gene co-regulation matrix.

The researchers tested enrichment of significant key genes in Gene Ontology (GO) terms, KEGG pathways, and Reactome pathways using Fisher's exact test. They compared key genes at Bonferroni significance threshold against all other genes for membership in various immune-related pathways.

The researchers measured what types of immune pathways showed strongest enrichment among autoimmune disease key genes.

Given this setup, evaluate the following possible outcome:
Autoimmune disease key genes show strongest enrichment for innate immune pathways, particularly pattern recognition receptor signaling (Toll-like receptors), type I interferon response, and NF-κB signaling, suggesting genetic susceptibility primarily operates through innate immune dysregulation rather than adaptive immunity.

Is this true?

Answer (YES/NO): NO